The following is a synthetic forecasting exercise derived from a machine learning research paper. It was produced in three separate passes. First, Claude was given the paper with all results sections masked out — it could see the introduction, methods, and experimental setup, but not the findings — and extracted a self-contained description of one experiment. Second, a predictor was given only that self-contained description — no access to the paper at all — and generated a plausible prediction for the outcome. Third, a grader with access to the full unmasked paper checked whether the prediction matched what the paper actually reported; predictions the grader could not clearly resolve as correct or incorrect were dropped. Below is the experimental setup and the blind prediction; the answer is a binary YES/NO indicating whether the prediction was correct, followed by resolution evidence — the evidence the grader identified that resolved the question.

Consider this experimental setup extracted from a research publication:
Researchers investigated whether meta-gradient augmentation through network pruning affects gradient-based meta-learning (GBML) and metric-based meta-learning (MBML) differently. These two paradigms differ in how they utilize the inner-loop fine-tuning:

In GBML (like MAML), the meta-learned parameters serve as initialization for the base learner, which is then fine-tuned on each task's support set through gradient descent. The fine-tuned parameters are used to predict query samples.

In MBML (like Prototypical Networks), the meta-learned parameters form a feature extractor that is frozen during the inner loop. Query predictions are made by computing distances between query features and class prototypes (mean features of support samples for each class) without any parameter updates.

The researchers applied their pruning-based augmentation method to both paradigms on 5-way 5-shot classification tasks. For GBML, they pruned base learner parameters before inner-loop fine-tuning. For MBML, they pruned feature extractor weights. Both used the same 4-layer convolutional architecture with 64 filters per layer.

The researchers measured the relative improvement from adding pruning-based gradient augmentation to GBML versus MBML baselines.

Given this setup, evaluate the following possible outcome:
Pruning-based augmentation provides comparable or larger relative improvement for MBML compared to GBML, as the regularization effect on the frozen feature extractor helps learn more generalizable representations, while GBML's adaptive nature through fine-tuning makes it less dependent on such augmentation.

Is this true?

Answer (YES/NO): YES